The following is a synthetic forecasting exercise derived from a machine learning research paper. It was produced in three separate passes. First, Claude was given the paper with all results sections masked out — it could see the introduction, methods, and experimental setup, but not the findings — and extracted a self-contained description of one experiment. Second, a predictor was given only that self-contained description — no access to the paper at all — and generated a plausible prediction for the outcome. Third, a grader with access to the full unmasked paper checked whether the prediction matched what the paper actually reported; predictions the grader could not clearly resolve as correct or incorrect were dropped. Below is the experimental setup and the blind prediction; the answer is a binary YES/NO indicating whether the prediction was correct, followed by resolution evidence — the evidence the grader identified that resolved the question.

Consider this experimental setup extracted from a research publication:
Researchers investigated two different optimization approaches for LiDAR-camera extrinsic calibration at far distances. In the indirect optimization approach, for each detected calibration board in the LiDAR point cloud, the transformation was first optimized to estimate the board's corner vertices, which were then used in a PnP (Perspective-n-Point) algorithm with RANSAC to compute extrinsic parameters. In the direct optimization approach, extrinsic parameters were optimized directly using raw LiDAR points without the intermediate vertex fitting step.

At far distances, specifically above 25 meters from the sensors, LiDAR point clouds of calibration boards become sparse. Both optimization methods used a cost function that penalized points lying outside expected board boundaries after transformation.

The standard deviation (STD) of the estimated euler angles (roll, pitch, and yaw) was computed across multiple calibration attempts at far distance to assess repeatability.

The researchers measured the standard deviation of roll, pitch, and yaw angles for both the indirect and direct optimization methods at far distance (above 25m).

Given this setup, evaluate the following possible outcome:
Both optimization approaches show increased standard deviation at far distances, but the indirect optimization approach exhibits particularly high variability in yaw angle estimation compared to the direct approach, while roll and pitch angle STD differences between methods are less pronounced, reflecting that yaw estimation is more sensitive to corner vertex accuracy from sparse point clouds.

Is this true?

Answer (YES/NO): NO